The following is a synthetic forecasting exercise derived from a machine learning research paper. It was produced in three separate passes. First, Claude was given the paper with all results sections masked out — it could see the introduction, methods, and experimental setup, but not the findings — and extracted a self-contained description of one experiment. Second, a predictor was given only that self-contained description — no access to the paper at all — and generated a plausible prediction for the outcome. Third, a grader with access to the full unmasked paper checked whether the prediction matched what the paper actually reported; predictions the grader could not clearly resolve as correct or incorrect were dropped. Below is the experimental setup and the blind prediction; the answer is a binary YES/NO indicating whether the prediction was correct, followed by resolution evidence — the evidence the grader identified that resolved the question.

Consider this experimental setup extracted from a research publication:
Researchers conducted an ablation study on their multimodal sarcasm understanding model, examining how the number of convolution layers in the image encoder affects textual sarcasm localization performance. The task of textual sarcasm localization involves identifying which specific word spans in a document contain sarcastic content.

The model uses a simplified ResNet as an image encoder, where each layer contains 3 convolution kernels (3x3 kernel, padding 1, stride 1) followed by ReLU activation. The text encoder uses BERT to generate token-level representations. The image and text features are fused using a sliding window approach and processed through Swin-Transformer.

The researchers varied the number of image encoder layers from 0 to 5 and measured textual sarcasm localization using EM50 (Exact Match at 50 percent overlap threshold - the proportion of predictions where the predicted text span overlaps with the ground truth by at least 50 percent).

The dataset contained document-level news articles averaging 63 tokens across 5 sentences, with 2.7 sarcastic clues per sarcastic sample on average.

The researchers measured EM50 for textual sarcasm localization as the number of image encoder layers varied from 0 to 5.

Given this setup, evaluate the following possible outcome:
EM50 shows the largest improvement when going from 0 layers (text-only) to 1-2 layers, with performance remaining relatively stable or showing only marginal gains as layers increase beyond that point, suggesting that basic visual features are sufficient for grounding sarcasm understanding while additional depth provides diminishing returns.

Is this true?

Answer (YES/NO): NO